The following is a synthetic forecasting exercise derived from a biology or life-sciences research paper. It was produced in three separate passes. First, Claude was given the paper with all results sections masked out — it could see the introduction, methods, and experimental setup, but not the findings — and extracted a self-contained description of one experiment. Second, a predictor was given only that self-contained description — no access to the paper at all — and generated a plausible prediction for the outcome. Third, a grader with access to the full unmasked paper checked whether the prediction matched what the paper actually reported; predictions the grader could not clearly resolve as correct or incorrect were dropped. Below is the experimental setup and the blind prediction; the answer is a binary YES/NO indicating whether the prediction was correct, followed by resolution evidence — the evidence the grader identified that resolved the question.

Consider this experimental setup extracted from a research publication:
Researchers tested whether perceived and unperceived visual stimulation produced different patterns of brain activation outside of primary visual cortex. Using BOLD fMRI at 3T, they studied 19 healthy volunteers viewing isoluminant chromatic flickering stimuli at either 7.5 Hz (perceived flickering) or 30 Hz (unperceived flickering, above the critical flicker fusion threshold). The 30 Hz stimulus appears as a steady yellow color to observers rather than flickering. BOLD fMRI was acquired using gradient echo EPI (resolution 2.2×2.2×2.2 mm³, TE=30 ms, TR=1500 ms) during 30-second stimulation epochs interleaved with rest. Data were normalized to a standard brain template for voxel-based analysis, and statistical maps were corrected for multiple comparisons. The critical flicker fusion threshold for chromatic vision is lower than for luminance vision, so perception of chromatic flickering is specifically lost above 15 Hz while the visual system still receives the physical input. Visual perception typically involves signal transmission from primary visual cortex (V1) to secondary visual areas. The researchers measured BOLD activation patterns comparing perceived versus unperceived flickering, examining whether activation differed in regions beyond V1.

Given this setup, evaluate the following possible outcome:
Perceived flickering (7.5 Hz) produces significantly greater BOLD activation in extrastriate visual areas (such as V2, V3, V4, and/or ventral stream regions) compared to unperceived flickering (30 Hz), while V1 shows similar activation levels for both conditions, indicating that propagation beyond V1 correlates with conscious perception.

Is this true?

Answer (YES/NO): YES